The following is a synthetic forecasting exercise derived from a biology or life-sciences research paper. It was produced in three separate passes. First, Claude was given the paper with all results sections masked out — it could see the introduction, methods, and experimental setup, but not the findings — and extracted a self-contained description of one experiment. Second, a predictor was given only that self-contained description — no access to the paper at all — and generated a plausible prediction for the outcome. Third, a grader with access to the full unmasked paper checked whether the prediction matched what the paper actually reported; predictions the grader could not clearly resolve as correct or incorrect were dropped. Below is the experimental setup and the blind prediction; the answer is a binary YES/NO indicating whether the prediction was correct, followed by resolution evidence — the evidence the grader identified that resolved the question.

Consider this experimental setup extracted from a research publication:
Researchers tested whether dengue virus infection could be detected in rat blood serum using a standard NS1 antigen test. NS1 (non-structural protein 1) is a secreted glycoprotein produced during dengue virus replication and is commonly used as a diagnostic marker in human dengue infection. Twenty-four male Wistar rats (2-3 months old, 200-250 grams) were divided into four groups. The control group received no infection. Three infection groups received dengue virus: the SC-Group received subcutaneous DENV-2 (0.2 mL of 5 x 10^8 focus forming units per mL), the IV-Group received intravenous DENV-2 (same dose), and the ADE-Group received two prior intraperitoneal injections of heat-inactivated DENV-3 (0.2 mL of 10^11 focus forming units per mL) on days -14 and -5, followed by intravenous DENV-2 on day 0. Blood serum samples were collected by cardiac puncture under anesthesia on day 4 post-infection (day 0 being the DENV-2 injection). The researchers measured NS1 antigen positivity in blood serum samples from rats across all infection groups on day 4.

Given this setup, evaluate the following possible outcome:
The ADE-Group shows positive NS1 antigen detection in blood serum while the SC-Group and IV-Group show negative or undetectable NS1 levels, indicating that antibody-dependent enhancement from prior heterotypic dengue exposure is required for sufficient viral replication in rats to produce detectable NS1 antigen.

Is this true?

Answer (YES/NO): NO